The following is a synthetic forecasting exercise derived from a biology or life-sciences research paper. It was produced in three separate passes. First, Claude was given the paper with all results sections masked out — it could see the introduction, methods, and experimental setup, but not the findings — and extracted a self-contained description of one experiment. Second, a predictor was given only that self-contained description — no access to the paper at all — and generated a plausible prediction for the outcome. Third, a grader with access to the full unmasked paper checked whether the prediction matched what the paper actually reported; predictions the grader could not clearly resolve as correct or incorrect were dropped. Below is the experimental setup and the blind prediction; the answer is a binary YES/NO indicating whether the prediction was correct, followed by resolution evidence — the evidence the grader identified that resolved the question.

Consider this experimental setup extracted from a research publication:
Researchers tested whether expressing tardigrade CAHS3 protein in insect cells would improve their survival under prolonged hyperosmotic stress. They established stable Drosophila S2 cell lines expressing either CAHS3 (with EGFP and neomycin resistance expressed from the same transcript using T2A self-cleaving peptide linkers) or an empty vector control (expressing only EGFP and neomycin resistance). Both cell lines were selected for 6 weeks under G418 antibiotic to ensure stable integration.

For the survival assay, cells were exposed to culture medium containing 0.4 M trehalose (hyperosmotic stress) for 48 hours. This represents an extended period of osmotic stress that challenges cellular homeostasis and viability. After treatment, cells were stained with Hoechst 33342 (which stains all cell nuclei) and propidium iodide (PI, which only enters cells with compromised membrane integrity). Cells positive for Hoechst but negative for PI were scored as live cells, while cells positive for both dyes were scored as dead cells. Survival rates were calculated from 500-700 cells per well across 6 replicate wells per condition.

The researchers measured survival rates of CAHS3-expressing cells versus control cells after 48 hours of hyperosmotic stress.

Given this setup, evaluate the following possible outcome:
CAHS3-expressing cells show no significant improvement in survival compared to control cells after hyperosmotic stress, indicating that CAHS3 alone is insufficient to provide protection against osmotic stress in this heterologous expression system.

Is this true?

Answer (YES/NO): NO